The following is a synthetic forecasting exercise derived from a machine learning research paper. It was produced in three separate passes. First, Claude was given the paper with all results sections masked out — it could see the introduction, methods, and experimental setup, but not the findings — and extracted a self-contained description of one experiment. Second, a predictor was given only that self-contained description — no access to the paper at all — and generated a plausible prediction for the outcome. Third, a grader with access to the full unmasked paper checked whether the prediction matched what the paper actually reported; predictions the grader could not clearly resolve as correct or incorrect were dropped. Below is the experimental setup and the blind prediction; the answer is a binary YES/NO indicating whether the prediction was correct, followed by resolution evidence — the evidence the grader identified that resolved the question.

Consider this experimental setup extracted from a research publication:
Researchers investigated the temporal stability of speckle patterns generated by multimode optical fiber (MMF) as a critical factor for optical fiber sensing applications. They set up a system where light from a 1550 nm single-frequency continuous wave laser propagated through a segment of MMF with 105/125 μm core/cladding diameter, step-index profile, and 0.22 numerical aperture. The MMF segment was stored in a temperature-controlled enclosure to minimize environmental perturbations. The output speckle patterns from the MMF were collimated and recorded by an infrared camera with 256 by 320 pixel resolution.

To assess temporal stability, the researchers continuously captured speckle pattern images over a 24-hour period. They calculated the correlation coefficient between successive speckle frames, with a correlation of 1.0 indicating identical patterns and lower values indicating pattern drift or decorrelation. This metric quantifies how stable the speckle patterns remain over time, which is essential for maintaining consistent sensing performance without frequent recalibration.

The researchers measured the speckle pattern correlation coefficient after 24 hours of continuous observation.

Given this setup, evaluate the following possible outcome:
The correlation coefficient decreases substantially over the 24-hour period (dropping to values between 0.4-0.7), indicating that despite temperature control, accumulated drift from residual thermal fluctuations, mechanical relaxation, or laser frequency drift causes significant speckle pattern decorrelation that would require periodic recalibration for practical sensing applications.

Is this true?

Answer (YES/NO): NO